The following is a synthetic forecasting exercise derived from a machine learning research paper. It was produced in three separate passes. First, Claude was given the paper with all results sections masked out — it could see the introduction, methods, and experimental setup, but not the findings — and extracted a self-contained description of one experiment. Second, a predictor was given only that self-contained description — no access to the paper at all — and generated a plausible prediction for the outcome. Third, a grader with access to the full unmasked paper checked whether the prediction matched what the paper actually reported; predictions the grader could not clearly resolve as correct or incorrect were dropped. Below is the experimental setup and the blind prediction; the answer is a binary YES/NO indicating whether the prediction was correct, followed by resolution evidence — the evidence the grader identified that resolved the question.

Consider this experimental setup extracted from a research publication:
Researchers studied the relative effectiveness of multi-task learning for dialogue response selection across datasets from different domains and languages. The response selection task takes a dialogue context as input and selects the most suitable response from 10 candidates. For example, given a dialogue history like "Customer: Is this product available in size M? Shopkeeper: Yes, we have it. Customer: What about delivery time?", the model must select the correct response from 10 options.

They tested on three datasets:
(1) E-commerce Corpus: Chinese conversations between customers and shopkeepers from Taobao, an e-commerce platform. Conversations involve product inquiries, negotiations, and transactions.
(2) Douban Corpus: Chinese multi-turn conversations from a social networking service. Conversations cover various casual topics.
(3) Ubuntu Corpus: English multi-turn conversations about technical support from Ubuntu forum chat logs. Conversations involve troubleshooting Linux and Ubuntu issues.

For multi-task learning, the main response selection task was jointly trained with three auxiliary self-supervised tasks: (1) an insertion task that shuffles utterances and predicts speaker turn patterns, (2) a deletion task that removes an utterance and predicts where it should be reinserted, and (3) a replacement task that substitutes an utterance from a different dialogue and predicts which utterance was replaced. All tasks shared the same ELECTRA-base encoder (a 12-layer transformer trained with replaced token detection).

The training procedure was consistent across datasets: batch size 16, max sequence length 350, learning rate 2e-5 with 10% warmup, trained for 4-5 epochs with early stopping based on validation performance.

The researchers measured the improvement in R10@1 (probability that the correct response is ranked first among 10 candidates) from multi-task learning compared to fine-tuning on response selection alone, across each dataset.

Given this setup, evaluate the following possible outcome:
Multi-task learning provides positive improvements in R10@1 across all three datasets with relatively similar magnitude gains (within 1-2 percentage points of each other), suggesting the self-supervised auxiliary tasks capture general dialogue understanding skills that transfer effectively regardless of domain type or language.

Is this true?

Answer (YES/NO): NO